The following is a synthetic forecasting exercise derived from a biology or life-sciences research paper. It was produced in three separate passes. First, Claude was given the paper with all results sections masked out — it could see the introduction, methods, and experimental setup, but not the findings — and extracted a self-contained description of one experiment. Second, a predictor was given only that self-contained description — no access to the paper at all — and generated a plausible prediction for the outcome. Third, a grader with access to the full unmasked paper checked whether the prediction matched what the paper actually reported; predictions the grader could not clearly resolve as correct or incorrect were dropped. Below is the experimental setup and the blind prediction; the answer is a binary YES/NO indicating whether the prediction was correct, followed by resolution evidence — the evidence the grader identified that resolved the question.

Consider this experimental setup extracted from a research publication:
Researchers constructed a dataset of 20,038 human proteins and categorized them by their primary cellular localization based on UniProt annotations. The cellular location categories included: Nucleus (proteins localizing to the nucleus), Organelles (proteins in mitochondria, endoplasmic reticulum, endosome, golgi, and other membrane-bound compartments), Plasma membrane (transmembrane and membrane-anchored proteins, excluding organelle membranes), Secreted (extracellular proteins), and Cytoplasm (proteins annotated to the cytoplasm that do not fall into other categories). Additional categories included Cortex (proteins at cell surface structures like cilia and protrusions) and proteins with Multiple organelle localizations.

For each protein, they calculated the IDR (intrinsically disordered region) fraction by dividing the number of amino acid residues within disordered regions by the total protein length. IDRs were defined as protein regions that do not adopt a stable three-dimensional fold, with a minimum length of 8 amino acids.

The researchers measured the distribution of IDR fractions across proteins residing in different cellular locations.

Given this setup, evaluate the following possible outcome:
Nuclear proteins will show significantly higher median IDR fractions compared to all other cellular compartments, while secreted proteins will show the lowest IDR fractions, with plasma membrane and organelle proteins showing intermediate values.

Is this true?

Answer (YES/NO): NO